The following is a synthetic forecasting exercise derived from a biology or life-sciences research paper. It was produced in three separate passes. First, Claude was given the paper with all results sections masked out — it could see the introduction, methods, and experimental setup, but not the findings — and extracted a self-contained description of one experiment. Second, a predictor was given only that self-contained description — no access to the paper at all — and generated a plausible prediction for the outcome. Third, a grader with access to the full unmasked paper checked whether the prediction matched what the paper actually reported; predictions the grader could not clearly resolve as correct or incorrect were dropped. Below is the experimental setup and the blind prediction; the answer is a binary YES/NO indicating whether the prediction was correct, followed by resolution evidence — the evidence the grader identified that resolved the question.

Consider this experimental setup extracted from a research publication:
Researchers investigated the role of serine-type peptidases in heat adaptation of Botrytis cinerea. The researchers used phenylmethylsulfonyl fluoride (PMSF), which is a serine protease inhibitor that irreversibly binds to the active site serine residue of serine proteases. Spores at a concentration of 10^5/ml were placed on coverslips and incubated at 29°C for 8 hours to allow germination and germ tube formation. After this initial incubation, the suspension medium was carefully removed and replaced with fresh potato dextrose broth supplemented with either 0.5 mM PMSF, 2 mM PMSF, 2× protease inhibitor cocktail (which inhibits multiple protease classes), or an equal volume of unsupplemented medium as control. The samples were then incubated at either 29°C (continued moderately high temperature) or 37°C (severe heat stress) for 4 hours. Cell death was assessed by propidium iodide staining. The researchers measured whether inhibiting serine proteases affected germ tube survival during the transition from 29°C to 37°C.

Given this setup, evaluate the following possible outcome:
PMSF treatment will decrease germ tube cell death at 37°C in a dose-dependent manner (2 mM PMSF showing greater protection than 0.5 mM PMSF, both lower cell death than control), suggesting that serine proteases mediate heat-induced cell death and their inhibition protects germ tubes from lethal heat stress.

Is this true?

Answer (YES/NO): NO